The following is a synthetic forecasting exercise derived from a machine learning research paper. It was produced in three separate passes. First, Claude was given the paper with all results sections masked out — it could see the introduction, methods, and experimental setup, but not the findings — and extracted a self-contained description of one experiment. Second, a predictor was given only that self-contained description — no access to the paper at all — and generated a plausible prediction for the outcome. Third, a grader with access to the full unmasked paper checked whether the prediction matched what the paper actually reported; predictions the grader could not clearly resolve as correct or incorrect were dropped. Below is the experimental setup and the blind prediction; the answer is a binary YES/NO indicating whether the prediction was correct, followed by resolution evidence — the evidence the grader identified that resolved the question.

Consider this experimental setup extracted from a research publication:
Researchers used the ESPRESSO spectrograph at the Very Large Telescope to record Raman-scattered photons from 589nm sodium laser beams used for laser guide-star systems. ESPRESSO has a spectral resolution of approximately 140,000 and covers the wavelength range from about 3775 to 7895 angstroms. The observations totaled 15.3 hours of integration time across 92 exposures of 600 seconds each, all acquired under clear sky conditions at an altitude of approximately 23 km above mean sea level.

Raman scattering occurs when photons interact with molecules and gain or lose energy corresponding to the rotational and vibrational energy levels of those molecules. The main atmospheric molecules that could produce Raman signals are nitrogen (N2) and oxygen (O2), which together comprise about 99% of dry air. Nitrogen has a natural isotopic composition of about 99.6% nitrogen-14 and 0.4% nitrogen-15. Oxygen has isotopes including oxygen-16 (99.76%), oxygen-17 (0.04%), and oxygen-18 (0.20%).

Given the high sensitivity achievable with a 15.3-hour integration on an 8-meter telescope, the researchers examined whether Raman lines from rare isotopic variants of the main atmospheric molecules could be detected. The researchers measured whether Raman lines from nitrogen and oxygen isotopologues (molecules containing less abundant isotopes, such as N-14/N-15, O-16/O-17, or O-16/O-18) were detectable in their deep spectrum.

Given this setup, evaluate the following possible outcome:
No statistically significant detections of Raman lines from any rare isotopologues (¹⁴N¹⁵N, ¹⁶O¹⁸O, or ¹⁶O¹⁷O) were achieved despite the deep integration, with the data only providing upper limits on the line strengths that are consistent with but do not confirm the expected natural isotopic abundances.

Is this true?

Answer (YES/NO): NO